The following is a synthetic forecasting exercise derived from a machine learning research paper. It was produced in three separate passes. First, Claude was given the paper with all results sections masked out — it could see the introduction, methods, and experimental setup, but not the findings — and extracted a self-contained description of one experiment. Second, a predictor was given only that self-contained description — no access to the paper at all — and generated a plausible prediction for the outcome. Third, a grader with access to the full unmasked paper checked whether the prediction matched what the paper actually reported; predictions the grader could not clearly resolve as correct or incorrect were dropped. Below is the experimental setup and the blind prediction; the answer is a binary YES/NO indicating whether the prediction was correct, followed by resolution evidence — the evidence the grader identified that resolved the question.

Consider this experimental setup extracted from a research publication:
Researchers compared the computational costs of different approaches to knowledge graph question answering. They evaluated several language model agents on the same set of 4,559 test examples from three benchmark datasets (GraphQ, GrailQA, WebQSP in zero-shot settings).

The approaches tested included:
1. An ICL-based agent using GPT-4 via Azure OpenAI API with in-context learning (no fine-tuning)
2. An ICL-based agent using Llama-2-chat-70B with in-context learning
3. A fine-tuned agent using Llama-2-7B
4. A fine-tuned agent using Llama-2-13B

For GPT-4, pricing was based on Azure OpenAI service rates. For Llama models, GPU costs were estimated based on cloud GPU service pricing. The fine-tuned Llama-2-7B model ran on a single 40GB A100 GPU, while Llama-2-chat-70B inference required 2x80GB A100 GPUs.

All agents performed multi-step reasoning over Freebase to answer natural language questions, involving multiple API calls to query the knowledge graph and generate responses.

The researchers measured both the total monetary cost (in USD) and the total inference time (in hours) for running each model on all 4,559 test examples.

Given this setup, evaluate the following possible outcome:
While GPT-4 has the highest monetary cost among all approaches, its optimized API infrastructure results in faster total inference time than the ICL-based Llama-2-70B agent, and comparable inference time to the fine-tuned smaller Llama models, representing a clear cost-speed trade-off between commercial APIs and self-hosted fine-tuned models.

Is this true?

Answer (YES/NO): NO